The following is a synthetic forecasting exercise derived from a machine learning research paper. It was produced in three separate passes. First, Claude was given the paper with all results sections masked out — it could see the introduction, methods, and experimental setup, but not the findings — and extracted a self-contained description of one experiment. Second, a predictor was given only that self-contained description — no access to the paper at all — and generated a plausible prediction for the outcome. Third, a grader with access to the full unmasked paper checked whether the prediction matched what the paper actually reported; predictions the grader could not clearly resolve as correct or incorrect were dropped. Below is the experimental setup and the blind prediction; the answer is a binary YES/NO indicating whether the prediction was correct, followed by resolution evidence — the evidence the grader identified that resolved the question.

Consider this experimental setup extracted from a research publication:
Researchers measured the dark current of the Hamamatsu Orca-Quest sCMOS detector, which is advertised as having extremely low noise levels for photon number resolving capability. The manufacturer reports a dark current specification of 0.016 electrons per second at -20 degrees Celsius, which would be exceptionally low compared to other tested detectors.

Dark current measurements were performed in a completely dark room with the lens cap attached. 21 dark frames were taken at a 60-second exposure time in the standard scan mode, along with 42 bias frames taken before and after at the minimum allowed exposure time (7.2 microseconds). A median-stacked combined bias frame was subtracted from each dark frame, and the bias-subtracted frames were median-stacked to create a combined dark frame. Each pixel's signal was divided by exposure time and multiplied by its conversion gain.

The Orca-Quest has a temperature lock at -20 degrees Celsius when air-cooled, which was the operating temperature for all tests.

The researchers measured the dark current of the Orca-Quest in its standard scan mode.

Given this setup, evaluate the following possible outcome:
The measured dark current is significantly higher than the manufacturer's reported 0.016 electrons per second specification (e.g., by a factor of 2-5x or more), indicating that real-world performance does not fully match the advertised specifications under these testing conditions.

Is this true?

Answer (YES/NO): NO